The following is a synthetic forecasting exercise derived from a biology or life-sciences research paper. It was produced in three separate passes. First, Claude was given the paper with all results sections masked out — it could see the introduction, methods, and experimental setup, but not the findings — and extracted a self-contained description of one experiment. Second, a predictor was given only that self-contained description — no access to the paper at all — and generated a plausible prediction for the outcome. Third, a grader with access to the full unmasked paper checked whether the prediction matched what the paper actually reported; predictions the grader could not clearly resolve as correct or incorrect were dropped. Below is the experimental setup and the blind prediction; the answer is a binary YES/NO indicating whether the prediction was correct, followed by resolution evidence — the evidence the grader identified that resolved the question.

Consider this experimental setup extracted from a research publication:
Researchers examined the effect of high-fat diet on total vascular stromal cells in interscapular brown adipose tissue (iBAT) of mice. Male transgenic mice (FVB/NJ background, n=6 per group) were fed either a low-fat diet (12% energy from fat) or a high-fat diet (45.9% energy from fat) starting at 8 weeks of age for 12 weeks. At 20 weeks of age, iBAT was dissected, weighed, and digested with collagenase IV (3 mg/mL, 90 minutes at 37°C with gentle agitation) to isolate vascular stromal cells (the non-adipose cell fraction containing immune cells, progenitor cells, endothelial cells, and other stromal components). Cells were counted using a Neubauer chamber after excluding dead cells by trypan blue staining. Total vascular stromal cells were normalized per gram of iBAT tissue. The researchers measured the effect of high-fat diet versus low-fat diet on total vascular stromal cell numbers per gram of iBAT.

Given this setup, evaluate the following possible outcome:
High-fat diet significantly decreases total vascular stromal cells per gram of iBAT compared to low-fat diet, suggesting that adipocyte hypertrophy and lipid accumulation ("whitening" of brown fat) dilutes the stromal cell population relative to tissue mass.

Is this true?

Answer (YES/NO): YES